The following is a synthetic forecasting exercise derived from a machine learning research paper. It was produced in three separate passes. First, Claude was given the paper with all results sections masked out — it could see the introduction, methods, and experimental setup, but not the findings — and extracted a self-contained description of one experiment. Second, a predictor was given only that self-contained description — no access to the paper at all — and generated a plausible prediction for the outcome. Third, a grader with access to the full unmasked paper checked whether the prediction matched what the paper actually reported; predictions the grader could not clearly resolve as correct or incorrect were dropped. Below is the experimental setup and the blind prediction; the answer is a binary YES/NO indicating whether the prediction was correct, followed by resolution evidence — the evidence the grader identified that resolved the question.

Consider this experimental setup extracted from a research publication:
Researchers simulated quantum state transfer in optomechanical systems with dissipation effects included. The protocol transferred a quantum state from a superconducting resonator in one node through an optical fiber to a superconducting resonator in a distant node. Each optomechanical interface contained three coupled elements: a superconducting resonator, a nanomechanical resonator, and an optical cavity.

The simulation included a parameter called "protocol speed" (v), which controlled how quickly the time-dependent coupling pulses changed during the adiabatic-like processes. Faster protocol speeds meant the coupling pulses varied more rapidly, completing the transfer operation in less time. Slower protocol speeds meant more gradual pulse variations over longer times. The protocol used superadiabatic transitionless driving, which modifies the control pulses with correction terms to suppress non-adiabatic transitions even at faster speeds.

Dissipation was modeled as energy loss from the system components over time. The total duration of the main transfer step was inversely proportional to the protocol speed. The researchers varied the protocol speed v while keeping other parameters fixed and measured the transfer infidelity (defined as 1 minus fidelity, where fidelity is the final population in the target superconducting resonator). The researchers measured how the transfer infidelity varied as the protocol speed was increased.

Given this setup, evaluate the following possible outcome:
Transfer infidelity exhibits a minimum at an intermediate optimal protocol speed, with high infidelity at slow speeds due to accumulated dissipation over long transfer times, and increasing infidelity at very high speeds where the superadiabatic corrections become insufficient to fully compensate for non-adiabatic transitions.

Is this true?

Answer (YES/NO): NO